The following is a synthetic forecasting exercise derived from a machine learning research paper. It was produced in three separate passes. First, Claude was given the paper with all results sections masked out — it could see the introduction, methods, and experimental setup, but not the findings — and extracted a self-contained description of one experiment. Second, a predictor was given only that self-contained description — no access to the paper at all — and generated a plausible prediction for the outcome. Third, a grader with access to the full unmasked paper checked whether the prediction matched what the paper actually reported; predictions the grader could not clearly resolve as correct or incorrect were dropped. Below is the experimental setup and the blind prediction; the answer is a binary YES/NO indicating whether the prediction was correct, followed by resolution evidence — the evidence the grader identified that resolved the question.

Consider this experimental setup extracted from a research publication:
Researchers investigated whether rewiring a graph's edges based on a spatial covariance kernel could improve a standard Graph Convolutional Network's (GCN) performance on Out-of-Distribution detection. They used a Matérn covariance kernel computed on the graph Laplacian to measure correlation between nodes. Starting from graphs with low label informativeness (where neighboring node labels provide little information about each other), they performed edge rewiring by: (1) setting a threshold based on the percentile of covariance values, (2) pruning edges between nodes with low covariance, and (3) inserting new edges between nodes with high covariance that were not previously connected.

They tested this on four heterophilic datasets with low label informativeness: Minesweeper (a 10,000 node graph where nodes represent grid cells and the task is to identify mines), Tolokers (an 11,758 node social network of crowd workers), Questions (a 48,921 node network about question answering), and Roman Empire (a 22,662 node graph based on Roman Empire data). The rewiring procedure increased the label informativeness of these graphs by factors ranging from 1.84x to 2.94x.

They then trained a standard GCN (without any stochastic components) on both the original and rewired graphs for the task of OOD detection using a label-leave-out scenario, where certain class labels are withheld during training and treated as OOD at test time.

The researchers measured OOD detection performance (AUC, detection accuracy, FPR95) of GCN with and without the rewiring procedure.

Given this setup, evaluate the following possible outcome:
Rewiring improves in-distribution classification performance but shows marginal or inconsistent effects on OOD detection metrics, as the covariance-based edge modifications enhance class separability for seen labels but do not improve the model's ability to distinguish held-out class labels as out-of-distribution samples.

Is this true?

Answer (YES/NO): NO